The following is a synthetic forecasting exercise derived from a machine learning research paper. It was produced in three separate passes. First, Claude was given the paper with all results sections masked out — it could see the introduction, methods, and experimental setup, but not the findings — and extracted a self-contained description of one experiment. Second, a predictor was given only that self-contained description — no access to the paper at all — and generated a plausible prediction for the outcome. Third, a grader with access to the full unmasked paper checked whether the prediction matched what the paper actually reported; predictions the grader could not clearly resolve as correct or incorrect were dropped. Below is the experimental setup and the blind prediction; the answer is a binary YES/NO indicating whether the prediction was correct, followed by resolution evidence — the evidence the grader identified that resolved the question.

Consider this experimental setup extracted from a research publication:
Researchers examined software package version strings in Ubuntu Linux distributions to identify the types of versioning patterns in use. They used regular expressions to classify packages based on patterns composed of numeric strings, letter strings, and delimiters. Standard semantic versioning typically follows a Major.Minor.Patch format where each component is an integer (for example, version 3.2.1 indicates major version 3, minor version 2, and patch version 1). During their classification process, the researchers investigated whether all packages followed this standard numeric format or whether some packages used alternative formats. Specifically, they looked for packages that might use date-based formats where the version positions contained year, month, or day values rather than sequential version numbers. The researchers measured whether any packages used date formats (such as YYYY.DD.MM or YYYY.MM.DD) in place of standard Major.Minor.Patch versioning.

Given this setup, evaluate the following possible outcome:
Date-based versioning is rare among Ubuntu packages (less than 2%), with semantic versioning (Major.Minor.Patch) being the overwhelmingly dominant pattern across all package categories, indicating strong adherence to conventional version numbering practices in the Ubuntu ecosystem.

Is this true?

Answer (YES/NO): YES